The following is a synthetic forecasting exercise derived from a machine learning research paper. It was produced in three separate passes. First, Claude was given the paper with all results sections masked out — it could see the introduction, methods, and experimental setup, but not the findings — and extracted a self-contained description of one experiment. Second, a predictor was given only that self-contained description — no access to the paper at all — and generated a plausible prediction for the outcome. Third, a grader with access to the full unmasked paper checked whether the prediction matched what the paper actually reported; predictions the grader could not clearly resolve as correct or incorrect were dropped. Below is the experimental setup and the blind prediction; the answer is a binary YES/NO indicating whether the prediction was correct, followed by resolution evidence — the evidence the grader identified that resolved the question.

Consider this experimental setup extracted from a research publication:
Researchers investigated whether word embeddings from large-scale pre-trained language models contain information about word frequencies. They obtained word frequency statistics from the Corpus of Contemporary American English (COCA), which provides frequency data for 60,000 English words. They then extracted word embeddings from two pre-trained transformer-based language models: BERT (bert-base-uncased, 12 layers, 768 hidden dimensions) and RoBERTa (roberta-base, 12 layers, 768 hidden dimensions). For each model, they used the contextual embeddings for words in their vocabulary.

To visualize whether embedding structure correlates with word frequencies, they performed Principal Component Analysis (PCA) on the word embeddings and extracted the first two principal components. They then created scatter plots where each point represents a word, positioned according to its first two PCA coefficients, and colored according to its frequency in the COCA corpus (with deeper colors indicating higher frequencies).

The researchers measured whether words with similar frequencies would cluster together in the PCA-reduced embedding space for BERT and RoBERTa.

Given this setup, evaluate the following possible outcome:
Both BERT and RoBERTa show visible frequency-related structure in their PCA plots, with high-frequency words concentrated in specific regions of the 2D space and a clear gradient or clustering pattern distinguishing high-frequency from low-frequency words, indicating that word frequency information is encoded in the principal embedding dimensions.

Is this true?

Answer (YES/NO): YES